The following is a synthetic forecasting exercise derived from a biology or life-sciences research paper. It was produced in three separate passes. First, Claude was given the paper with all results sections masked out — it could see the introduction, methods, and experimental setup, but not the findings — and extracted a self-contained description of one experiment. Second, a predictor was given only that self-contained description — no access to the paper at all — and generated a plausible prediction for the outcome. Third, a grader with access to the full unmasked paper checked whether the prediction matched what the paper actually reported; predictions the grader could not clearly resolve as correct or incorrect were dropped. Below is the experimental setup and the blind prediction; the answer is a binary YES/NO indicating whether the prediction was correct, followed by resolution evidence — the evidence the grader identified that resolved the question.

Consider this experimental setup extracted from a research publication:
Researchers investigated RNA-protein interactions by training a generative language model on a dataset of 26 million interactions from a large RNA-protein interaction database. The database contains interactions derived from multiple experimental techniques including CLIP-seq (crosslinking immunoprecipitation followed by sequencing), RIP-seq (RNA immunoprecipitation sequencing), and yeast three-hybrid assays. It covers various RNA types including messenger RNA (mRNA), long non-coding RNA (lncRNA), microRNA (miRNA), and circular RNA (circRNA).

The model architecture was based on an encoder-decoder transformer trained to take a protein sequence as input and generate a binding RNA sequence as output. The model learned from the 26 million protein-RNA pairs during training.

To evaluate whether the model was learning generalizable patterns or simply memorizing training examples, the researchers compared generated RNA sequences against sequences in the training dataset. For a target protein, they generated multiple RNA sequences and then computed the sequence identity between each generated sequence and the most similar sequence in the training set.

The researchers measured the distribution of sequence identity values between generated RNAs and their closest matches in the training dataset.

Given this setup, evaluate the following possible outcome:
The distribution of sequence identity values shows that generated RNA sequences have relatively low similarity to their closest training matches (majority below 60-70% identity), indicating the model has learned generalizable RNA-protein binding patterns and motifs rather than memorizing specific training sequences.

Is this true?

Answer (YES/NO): NO